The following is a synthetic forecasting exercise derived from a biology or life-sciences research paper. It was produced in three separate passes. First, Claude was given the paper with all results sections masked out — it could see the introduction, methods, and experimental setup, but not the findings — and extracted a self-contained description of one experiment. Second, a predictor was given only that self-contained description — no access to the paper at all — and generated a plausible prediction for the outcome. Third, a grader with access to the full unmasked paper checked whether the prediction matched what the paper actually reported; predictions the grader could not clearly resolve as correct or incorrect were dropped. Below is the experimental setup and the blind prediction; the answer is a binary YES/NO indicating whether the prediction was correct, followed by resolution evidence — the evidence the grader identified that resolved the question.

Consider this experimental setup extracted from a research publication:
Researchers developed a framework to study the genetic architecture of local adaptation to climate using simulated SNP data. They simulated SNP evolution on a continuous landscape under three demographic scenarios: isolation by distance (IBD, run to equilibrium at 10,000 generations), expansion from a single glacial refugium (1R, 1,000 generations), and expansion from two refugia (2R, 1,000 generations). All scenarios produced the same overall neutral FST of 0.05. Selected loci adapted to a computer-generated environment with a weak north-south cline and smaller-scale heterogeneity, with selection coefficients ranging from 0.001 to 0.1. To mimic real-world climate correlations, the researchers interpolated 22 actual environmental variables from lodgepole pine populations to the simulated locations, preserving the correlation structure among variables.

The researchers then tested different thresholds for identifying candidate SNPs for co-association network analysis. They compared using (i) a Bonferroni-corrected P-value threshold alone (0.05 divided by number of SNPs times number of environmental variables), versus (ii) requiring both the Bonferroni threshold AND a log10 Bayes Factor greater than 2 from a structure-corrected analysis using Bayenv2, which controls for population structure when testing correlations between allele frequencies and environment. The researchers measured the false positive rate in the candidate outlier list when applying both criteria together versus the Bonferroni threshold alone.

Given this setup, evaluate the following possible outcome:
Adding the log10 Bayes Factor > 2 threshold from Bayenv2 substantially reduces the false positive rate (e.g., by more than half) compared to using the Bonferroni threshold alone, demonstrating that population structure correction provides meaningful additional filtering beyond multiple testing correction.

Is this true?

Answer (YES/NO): YES